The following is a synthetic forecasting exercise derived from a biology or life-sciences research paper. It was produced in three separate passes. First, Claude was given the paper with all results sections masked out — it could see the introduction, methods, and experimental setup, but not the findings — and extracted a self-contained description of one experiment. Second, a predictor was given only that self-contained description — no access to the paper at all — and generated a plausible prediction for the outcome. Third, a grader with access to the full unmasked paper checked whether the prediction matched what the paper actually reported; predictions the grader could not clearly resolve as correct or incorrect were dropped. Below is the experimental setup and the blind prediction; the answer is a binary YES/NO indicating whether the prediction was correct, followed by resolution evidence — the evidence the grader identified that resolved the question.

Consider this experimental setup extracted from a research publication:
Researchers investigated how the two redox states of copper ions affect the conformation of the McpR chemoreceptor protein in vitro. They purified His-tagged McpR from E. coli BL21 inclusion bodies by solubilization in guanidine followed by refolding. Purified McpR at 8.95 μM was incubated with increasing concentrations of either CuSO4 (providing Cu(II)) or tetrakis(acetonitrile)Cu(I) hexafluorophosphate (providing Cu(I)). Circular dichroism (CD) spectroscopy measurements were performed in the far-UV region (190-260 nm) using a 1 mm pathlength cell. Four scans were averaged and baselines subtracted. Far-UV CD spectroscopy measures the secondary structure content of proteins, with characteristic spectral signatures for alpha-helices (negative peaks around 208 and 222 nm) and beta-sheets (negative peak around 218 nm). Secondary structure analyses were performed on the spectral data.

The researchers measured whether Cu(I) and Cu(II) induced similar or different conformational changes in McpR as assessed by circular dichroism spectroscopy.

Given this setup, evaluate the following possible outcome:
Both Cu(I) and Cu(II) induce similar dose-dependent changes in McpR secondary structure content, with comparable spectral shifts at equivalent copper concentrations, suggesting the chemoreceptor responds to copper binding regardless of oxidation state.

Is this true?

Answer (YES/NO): NO